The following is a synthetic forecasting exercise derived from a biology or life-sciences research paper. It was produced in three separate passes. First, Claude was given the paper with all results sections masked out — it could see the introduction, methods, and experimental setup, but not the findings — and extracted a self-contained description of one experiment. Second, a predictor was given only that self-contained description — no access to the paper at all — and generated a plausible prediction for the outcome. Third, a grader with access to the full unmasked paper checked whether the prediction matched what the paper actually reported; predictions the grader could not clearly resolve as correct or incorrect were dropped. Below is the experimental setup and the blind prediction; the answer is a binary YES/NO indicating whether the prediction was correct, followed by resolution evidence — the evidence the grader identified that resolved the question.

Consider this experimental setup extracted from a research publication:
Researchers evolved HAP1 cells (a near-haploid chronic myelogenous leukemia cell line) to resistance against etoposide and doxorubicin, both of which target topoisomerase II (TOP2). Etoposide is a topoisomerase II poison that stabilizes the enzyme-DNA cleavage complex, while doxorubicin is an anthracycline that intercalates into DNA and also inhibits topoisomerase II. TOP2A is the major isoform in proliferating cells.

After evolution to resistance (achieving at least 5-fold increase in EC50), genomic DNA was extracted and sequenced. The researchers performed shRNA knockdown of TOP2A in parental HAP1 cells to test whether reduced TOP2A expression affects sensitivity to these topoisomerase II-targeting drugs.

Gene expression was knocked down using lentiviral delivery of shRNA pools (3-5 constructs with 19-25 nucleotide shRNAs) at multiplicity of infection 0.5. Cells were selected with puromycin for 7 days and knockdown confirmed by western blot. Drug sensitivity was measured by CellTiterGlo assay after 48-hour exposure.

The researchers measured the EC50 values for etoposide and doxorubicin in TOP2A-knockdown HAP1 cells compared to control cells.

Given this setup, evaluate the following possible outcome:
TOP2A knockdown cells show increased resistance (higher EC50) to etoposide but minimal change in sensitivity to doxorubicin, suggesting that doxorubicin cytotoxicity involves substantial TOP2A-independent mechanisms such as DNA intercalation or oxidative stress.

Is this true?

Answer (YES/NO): NO